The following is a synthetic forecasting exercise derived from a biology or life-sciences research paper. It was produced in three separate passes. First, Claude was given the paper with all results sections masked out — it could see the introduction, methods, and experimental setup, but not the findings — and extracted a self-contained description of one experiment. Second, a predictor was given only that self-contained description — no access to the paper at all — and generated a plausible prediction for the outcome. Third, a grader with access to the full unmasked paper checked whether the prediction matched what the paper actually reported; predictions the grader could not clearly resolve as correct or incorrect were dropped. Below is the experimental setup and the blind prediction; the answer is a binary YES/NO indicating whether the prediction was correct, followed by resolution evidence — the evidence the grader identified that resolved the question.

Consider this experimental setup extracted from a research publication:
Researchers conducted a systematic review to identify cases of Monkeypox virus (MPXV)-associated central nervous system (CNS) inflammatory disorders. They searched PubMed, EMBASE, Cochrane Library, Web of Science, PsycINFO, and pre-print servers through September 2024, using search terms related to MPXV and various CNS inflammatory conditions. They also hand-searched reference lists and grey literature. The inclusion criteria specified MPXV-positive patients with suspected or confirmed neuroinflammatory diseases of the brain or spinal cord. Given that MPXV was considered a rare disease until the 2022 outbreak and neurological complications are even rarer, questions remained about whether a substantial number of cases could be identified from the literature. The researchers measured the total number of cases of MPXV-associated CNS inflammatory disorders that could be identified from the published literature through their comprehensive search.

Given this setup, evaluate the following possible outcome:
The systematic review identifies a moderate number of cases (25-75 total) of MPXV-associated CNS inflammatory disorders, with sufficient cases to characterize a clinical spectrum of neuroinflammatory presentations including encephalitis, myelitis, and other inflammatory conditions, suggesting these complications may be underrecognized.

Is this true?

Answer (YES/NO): NO